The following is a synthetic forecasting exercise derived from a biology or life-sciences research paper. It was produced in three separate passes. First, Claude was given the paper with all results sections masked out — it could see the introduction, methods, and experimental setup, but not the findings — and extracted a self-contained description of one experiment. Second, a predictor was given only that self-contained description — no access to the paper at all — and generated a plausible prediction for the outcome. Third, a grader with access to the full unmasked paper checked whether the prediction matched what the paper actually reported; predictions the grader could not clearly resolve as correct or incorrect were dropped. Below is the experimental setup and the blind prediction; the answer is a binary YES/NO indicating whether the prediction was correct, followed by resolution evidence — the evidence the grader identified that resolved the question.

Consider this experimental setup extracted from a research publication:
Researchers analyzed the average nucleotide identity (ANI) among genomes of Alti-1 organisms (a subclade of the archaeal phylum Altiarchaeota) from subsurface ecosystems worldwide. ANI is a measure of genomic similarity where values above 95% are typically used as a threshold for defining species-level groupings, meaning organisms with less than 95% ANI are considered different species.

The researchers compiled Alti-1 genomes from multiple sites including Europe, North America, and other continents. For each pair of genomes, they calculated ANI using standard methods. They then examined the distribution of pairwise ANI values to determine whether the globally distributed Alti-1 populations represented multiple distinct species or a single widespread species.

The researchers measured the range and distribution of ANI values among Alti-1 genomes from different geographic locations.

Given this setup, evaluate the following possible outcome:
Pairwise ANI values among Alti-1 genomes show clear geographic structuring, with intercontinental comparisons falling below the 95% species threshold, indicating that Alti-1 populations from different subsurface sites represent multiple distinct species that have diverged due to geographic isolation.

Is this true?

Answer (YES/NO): NO